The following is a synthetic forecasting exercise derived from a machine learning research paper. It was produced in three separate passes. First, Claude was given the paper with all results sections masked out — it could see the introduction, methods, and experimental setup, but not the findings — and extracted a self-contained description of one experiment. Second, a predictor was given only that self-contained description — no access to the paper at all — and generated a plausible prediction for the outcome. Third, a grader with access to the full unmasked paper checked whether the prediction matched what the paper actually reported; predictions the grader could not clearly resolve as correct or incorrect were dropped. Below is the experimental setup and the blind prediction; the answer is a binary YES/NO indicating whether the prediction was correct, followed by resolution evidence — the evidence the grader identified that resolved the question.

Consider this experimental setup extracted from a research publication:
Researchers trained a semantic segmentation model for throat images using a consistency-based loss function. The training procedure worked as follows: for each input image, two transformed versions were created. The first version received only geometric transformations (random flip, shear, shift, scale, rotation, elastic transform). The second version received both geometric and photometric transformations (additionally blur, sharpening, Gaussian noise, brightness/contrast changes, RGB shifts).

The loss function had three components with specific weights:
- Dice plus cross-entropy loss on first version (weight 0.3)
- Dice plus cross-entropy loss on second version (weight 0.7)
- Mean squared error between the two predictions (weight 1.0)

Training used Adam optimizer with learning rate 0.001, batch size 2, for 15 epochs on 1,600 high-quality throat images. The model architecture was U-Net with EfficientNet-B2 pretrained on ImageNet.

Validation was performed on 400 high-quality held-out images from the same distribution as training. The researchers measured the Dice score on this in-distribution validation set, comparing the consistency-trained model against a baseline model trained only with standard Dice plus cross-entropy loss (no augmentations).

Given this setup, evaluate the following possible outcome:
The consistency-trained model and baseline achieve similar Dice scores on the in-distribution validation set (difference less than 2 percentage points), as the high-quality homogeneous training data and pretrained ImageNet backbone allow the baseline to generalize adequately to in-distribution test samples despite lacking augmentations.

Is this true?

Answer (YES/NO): YES